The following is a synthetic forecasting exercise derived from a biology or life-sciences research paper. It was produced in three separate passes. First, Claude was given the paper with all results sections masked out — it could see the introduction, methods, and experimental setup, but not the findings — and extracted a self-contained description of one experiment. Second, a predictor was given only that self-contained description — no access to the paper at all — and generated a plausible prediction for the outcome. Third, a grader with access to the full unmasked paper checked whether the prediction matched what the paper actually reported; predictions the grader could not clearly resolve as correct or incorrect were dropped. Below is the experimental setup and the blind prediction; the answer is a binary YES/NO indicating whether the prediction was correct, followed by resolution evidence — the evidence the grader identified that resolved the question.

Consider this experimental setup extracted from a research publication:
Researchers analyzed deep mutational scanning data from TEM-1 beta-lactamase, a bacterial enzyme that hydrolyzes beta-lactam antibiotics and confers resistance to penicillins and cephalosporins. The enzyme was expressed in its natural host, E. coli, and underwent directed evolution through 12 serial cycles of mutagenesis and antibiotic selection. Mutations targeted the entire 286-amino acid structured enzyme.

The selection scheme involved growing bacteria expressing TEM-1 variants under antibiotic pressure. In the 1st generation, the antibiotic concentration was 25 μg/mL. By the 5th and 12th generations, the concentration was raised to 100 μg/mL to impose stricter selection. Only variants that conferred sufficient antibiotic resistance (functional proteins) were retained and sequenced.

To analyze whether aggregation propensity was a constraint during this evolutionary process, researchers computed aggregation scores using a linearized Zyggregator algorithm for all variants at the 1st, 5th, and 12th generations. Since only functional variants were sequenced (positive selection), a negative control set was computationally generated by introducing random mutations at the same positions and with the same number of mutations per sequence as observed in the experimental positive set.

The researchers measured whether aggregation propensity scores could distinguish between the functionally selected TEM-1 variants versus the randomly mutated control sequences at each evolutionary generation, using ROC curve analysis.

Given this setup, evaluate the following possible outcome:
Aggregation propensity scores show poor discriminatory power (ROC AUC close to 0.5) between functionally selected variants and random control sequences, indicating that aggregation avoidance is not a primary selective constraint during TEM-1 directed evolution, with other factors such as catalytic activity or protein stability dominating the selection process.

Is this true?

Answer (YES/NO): NO